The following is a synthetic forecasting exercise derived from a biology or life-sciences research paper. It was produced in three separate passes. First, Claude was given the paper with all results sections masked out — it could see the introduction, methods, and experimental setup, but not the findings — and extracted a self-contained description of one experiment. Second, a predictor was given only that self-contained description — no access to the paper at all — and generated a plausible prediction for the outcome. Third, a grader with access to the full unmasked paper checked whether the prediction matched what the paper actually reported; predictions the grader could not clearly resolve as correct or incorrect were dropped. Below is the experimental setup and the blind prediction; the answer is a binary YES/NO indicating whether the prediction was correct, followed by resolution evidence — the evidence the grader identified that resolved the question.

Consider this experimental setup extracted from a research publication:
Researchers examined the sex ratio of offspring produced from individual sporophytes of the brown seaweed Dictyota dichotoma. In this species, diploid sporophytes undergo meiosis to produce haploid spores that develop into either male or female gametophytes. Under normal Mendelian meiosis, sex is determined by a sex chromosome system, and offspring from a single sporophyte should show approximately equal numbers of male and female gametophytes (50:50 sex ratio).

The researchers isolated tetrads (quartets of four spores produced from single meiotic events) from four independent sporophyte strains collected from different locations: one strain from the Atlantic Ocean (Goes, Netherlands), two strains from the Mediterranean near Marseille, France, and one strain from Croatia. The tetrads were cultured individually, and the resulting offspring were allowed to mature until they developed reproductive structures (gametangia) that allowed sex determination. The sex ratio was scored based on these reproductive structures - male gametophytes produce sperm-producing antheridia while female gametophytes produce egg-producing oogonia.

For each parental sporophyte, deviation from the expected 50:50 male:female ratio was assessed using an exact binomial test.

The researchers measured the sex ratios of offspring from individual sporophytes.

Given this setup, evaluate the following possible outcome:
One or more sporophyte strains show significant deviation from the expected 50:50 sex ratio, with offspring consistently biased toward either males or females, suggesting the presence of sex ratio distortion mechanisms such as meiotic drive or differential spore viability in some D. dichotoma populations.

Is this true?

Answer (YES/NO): NO